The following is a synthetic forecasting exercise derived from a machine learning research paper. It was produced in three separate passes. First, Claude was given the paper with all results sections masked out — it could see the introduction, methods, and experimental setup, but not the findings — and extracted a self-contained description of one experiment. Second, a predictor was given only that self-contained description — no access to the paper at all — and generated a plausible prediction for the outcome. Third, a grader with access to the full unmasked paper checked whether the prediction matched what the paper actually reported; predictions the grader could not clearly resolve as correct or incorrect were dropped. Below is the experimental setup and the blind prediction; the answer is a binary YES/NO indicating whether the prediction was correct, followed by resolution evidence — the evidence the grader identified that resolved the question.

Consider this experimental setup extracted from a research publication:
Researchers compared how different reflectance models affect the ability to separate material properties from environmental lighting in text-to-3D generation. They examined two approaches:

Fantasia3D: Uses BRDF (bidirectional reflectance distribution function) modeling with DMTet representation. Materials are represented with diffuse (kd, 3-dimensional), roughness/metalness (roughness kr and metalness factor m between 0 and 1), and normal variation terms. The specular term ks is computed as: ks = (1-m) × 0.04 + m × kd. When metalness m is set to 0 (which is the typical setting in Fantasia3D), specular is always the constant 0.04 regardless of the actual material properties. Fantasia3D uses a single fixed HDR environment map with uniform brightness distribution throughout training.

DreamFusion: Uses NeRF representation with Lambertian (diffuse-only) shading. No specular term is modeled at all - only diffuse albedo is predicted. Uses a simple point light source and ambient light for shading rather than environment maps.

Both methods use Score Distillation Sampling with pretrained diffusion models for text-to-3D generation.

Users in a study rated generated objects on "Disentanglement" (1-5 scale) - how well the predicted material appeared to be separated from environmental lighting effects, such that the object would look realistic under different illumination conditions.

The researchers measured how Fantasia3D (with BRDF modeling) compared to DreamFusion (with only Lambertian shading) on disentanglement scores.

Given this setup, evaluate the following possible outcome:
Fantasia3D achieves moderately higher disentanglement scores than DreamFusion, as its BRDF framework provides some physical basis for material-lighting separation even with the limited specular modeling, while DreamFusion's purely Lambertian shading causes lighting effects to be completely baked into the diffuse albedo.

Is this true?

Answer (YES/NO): NO